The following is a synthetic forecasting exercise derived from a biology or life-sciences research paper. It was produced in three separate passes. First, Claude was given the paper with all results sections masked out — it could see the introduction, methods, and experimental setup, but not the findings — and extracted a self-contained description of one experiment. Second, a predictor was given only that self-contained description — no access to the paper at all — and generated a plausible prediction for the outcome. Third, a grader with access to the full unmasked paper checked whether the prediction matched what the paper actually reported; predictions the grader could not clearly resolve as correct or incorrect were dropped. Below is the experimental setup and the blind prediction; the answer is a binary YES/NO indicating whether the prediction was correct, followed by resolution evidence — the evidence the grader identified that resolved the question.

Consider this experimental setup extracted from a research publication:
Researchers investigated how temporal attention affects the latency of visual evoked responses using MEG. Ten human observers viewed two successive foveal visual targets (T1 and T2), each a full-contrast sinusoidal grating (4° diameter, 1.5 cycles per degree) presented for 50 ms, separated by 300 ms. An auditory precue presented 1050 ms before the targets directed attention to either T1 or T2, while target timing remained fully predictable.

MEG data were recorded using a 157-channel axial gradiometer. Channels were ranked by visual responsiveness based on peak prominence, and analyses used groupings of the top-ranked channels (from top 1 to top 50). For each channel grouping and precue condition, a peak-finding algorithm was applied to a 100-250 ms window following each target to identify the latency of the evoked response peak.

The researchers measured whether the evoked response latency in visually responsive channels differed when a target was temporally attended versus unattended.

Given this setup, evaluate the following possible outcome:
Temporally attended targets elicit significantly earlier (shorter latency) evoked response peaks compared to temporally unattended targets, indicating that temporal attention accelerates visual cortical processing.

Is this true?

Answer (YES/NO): NO